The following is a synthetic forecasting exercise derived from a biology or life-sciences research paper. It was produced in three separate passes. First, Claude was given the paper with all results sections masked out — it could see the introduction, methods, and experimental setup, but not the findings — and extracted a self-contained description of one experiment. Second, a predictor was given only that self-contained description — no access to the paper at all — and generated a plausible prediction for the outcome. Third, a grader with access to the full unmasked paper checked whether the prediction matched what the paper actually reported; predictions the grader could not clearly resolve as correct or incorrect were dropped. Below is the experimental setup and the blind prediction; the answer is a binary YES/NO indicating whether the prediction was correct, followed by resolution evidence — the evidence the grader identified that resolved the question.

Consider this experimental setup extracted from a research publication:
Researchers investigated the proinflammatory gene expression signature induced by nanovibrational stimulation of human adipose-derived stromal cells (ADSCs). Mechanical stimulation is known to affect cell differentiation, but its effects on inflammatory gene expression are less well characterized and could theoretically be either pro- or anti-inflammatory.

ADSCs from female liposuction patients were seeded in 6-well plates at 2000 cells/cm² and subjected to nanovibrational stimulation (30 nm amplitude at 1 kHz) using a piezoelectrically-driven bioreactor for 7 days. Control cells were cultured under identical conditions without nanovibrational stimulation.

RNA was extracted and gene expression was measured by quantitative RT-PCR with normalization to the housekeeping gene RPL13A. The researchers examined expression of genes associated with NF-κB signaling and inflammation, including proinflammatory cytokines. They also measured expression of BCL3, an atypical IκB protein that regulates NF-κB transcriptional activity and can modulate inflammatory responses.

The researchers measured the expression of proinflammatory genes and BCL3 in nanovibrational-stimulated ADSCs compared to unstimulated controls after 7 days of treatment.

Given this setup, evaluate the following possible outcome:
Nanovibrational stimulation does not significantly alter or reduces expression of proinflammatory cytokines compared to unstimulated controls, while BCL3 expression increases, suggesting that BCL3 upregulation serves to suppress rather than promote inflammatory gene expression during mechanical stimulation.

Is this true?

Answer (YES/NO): NO